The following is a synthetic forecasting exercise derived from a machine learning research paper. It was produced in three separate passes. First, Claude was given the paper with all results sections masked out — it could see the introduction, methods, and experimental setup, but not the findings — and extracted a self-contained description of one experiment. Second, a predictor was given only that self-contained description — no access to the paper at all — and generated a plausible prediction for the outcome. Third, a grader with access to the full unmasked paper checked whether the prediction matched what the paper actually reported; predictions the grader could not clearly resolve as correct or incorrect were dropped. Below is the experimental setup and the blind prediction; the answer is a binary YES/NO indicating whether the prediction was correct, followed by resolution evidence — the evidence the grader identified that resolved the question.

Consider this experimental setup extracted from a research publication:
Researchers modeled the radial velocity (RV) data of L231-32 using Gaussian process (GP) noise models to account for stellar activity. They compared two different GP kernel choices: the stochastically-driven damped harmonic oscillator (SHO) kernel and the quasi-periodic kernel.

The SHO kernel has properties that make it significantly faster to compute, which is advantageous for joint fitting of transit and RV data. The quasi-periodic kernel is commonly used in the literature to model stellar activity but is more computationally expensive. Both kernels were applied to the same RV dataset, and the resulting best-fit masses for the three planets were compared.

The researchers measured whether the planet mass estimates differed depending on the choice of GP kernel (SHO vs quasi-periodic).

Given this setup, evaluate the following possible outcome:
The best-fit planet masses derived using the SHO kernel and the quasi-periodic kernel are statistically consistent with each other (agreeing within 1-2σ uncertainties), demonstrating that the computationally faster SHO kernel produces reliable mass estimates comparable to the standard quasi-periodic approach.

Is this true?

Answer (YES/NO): YES